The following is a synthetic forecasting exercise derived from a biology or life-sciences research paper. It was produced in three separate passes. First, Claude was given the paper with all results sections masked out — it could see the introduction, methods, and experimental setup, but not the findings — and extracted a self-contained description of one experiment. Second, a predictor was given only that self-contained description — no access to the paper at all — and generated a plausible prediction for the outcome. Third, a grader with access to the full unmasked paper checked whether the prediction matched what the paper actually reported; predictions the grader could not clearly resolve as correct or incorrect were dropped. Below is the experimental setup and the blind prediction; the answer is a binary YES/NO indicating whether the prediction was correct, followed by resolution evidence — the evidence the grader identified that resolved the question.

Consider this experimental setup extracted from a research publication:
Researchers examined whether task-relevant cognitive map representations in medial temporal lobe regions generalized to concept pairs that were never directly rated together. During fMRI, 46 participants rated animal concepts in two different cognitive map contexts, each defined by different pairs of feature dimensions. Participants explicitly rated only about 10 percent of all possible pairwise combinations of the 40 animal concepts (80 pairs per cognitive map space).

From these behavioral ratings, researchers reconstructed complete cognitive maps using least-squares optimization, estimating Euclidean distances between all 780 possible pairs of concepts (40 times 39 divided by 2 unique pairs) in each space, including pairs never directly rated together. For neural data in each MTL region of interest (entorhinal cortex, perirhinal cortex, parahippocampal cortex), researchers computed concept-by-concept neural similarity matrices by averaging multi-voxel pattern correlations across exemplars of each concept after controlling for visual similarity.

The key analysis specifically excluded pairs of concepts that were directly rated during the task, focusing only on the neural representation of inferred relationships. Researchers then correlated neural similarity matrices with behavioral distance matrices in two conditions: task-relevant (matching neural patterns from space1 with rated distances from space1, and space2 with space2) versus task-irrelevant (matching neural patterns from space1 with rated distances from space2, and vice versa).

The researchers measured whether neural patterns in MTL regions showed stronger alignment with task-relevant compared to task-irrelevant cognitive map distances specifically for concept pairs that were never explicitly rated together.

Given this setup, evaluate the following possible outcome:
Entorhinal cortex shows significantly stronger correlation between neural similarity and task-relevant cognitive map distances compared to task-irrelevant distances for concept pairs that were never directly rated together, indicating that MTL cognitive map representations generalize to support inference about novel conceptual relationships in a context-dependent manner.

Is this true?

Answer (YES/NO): NO